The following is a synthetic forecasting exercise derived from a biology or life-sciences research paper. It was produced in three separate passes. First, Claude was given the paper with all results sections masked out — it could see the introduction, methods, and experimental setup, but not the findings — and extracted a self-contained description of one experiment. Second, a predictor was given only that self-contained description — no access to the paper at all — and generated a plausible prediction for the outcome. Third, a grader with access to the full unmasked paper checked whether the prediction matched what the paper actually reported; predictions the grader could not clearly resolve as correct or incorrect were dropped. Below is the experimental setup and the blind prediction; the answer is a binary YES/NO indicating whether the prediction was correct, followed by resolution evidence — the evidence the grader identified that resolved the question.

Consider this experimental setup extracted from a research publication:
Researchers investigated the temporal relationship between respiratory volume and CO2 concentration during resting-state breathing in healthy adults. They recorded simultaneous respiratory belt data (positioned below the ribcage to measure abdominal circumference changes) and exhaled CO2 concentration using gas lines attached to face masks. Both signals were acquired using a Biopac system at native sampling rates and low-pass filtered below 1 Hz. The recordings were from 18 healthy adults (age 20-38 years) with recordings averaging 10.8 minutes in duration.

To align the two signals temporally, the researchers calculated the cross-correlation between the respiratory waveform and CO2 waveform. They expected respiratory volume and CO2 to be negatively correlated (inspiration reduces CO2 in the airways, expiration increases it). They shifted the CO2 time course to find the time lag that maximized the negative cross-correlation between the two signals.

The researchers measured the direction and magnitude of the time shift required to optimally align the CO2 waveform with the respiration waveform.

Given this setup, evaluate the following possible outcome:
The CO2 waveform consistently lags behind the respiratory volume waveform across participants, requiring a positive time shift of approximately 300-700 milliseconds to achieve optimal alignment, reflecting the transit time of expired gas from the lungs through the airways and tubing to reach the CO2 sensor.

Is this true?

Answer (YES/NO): NO